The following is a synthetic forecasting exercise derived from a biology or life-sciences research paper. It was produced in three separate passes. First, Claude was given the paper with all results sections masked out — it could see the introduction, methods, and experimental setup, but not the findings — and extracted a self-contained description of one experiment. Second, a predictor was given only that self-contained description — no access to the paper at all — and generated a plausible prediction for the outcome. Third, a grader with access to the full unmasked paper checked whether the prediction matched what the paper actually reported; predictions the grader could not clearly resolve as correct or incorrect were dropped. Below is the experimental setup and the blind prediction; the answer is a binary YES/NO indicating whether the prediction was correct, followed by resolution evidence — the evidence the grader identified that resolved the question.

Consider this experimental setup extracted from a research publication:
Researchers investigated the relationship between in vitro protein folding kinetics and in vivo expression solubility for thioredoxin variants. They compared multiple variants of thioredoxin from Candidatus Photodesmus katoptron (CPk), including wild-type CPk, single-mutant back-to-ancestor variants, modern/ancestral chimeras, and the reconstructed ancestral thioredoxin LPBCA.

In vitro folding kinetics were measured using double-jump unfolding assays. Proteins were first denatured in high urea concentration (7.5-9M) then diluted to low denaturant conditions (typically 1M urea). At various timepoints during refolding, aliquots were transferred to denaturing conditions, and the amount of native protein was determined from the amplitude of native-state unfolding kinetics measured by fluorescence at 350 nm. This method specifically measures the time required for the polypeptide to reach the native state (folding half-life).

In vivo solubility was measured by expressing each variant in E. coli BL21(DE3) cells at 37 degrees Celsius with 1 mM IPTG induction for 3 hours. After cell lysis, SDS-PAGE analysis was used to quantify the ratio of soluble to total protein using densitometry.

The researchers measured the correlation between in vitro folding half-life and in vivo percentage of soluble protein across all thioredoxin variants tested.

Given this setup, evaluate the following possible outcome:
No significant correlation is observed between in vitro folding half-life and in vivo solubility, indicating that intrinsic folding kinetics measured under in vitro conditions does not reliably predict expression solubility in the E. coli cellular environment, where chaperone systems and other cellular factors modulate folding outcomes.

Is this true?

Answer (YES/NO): NO